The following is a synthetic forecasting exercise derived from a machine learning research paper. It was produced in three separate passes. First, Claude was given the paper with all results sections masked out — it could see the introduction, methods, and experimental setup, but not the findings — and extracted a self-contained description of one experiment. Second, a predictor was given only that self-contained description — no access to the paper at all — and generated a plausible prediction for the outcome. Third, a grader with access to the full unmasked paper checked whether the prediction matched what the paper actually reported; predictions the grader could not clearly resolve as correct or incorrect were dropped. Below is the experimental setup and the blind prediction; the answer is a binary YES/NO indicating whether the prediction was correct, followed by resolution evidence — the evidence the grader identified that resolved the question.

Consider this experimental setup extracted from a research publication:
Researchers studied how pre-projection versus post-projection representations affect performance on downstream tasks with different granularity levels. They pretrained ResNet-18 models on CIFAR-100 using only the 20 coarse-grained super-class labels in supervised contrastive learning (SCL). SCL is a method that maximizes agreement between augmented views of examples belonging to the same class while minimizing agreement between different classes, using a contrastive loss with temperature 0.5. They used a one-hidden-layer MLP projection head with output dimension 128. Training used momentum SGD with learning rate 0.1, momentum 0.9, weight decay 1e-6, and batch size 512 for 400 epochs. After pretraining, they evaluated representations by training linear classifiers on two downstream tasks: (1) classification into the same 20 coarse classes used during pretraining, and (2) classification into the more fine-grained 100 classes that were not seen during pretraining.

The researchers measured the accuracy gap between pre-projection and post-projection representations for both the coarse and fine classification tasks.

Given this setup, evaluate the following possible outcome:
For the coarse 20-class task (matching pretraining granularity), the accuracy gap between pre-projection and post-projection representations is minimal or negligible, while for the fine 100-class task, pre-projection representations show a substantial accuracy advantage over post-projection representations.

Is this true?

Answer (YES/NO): YES